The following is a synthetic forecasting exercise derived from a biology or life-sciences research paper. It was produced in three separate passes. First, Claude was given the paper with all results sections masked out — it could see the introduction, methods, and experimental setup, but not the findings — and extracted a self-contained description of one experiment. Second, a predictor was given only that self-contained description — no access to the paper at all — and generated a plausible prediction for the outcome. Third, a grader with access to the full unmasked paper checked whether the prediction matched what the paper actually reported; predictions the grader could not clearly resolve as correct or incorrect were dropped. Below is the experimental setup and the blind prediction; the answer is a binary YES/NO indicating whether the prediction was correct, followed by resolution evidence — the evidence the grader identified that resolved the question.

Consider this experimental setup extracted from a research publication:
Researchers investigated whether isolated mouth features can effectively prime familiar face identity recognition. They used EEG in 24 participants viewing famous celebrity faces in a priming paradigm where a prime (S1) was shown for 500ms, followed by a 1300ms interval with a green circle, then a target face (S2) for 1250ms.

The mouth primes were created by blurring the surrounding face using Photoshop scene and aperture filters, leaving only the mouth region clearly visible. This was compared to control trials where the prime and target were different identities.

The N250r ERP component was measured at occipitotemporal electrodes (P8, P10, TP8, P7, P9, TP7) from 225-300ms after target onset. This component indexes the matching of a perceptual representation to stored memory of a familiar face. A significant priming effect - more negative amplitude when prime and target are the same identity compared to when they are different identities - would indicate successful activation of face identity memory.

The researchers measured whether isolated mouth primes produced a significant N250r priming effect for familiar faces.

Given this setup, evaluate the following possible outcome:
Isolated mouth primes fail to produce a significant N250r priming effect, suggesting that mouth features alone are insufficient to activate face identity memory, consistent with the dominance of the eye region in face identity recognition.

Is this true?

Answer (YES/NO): YES